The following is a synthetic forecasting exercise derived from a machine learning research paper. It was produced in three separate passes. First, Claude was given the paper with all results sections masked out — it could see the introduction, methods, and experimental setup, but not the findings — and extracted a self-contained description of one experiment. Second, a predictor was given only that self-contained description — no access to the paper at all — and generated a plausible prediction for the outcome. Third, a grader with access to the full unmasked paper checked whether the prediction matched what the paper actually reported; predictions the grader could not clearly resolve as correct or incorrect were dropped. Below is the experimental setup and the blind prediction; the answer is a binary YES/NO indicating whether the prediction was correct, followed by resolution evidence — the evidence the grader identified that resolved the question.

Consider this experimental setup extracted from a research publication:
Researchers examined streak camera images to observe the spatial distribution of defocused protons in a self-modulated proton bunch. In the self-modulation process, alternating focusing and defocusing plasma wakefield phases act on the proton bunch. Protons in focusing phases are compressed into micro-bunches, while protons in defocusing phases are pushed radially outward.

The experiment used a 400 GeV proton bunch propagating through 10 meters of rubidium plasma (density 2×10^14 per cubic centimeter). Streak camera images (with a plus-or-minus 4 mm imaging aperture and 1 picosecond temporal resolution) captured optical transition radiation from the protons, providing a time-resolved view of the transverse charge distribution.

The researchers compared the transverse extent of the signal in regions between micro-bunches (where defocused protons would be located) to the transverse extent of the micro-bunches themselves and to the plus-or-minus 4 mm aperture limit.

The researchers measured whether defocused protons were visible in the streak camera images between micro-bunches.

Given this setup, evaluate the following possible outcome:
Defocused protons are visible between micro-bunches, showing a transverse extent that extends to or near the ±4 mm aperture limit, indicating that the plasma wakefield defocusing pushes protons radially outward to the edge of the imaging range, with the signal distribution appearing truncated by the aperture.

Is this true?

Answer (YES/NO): YES